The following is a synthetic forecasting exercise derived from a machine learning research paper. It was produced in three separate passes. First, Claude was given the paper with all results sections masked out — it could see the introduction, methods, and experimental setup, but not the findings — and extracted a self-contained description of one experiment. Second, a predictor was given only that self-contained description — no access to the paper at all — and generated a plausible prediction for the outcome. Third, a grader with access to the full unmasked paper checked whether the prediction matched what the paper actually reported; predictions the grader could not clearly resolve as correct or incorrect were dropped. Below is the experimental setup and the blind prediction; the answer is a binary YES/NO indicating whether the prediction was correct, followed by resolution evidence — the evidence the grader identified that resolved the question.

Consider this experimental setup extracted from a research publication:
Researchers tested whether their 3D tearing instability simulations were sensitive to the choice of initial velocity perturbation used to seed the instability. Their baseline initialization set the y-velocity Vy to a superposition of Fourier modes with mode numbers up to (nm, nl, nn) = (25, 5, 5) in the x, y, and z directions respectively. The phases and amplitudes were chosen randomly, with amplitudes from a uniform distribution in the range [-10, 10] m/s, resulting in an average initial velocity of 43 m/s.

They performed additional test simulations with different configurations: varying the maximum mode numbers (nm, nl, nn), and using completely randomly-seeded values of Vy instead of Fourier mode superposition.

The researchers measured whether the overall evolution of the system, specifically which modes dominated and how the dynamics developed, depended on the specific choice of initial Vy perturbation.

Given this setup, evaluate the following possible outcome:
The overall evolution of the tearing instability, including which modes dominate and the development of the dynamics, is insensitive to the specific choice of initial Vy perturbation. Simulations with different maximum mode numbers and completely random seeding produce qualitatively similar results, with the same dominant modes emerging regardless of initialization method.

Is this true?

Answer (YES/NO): YES